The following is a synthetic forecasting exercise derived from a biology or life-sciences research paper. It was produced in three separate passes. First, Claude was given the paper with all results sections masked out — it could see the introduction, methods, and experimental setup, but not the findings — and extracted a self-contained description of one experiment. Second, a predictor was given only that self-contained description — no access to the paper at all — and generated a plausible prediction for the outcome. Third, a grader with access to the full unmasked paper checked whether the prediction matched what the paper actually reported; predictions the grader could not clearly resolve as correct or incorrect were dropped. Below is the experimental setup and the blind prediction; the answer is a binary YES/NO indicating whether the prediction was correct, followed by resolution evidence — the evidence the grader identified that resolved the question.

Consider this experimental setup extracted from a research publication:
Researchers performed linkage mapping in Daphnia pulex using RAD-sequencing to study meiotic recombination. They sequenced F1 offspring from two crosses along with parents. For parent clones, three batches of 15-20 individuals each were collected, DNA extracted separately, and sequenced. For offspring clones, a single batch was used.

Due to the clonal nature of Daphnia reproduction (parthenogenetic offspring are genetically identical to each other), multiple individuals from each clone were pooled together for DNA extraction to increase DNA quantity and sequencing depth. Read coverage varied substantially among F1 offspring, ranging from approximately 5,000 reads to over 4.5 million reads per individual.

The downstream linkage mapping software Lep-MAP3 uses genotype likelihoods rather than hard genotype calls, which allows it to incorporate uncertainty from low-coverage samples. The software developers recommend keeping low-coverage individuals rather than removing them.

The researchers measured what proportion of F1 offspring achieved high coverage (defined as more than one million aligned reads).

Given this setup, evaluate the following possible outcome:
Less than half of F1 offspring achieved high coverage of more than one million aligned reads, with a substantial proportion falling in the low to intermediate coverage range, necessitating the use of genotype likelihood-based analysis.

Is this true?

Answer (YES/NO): NO